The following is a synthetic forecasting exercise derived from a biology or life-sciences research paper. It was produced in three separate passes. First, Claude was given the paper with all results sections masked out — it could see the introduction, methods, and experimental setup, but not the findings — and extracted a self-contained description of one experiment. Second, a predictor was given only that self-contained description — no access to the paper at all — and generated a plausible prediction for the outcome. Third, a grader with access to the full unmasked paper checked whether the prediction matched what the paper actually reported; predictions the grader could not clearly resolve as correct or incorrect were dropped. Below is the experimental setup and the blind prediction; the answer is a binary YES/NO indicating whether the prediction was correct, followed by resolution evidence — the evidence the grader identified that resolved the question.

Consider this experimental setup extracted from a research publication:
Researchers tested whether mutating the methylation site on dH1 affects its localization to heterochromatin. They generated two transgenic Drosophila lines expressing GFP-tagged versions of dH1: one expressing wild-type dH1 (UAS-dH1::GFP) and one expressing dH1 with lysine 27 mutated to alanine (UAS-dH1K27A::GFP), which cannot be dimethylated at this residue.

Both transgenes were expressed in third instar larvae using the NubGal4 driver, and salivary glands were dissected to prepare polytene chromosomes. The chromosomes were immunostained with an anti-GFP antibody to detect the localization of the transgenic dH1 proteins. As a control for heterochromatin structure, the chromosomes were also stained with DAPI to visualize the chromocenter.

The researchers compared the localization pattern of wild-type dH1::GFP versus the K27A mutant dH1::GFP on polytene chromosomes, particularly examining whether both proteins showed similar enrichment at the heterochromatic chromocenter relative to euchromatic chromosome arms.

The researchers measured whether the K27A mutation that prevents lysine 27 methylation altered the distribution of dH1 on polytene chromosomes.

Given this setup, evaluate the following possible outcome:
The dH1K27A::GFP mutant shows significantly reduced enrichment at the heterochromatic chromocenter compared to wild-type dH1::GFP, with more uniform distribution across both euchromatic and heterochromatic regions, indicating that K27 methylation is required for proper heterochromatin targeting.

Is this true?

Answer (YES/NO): NO